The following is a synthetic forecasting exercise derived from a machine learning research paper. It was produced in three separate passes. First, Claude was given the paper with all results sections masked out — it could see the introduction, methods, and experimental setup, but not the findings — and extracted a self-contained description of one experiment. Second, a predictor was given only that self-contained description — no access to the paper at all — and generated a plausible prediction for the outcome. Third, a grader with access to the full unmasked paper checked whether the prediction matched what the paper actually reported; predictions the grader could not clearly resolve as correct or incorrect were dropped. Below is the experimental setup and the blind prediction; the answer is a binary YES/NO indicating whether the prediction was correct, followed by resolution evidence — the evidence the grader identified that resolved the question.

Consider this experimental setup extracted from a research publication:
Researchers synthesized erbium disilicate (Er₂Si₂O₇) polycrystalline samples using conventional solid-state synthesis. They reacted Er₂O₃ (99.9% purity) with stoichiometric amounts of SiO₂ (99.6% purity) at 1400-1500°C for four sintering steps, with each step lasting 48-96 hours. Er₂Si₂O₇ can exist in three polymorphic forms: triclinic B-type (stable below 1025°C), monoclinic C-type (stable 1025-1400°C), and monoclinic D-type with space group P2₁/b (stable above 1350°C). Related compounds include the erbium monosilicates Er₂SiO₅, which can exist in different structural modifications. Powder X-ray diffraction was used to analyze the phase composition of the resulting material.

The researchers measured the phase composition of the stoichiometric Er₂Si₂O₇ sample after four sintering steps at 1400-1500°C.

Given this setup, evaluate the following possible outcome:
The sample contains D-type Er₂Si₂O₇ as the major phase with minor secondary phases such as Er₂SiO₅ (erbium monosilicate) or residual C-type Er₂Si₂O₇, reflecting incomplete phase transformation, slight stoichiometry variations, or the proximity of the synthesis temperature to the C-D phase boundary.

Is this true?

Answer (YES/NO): YES